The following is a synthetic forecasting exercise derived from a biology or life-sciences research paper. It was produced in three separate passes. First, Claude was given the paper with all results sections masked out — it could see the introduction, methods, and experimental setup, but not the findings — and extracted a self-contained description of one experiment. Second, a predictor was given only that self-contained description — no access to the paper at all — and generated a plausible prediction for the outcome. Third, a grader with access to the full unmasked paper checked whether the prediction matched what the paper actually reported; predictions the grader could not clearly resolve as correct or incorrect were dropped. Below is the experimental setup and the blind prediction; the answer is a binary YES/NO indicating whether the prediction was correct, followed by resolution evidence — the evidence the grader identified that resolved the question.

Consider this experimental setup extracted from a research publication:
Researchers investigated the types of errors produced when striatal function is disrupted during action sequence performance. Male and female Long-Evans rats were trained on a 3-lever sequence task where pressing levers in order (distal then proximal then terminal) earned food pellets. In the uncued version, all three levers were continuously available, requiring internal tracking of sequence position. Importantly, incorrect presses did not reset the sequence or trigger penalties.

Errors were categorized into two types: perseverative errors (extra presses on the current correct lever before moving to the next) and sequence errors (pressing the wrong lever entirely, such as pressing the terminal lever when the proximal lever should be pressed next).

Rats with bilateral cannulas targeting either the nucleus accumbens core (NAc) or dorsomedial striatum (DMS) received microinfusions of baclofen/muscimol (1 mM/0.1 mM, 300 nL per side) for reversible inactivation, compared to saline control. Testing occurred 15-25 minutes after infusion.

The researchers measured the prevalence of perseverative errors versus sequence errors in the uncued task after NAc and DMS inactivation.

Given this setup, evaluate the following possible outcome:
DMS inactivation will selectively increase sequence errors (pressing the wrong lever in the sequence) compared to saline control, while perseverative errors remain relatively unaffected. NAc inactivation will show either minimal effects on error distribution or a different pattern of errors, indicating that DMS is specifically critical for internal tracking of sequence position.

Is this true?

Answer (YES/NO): NO